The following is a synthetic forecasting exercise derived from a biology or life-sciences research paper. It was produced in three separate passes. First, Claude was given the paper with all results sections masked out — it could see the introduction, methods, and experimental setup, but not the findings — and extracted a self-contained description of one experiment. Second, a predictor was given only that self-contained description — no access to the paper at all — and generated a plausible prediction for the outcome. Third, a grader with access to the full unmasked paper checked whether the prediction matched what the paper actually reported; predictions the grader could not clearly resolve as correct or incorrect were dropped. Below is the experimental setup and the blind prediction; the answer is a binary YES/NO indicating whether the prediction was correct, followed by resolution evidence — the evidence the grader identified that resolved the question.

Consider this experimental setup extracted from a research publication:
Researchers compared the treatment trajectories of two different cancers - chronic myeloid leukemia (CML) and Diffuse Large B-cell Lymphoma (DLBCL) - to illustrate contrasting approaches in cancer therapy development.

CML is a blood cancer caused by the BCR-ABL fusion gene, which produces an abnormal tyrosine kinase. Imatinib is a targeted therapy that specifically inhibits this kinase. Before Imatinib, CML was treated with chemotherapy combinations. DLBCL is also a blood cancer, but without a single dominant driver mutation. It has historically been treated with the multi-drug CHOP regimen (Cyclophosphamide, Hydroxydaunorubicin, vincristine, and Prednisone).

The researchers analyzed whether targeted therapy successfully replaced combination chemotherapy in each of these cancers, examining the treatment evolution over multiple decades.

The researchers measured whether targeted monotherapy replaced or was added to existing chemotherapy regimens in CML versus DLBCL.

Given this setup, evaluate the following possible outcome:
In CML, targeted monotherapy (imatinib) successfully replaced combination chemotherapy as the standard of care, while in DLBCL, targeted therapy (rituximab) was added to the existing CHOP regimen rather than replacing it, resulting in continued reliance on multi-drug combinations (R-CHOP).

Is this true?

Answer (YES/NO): YES